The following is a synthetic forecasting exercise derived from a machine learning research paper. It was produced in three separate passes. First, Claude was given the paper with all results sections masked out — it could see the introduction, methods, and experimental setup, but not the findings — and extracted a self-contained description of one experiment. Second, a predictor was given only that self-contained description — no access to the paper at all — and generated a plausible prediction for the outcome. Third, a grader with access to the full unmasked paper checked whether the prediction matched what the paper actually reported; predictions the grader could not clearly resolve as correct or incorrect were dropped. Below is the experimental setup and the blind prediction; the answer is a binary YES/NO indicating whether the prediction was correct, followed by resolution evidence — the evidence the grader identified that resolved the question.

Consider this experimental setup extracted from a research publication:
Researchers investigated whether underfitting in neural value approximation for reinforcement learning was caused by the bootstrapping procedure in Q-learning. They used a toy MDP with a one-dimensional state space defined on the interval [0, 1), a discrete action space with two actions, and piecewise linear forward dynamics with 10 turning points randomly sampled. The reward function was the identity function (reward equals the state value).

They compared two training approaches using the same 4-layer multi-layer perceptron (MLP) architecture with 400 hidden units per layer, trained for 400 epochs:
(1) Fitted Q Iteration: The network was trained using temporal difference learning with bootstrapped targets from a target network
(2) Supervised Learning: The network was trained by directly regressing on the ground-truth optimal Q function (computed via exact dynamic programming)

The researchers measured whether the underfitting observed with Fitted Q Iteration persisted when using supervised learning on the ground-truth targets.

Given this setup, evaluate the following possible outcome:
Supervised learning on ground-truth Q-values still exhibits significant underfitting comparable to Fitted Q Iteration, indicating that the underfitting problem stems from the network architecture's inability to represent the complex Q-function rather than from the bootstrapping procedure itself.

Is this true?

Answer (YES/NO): NO